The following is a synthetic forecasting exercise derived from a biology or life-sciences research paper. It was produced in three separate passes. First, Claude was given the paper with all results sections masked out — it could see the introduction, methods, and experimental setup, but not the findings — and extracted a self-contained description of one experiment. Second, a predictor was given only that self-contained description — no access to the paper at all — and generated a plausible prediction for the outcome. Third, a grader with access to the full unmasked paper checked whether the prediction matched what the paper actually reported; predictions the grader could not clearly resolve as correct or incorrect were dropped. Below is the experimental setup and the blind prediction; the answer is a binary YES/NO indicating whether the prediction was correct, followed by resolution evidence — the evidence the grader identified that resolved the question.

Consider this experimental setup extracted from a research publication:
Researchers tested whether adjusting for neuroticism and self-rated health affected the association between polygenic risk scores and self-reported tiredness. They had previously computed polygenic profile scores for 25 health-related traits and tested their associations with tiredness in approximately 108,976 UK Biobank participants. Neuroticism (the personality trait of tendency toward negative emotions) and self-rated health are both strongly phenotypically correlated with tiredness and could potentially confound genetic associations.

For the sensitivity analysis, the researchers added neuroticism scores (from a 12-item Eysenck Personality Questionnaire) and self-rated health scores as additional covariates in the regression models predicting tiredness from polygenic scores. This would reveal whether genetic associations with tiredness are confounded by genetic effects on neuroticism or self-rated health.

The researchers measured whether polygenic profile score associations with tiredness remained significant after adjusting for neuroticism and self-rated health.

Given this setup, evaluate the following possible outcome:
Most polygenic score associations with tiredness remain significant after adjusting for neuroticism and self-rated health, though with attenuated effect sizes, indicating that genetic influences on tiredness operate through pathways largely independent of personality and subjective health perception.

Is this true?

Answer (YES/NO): NO